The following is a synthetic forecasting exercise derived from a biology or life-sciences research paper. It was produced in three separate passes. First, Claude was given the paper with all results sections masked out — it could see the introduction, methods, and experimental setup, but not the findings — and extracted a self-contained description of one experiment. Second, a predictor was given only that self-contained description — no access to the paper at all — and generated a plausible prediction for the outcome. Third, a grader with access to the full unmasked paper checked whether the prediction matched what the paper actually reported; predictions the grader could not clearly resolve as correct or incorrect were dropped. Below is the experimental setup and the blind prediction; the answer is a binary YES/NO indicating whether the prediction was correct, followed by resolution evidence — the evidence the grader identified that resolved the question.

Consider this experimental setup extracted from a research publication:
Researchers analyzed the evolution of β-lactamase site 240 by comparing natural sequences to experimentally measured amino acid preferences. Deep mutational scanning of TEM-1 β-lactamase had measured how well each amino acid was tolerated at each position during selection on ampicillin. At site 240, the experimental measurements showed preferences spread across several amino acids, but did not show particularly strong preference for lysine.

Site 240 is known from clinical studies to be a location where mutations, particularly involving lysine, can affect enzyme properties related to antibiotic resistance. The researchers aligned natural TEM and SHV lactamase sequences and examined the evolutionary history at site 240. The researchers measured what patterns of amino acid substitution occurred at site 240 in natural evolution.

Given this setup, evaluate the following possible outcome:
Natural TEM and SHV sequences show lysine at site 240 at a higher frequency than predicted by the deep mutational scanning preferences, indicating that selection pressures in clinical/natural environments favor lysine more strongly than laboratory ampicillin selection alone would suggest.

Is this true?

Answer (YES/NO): YES